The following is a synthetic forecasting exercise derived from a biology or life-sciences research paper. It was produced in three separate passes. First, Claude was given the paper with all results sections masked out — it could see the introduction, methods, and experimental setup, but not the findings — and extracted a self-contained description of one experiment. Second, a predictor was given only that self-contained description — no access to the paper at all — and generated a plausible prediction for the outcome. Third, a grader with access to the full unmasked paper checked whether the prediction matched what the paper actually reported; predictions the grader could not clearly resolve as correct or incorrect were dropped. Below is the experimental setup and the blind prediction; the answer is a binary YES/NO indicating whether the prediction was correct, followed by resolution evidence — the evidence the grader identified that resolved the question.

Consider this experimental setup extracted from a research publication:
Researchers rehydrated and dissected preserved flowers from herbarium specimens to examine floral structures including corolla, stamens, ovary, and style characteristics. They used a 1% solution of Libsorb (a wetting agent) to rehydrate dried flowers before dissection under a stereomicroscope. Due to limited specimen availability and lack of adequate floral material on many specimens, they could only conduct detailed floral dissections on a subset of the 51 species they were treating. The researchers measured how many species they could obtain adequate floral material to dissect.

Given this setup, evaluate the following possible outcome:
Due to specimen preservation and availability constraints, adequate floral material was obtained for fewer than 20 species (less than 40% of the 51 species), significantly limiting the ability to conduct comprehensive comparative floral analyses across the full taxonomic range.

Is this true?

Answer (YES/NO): YES